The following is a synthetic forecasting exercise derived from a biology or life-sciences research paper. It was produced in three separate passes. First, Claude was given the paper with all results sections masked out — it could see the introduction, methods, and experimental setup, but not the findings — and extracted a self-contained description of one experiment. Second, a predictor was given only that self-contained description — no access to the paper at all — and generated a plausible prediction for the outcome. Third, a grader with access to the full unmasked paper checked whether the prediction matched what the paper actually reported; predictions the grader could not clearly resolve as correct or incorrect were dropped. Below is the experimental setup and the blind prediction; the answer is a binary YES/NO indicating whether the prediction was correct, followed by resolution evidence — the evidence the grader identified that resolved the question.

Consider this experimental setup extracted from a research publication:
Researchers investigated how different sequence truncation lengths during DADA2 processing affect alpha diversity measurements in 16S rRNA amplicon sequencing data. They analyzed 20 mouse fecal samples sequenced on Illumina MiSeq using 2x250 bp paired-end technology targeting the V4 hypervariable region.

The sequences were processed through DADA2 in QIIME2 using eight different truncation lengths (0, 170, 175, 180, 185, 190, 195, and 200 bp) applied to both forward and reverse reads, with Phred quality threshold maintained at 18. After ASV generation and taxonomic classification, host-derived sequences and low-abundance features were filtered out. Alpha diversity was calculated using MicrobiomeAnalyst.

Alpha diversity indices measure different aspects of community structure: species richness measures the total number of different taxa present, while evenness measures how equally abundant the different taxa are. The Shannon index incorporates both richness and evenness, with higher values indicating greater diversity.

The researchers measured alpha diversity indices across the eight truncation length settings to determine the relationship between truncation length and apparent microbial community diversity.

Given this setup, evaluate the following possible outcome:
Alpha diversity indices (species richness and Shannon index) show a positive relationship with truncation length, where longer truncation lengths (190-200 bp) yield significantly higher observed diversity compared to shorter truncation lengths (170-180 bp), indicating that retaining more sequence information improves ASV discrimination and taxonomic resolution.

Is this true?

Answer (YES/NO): NO